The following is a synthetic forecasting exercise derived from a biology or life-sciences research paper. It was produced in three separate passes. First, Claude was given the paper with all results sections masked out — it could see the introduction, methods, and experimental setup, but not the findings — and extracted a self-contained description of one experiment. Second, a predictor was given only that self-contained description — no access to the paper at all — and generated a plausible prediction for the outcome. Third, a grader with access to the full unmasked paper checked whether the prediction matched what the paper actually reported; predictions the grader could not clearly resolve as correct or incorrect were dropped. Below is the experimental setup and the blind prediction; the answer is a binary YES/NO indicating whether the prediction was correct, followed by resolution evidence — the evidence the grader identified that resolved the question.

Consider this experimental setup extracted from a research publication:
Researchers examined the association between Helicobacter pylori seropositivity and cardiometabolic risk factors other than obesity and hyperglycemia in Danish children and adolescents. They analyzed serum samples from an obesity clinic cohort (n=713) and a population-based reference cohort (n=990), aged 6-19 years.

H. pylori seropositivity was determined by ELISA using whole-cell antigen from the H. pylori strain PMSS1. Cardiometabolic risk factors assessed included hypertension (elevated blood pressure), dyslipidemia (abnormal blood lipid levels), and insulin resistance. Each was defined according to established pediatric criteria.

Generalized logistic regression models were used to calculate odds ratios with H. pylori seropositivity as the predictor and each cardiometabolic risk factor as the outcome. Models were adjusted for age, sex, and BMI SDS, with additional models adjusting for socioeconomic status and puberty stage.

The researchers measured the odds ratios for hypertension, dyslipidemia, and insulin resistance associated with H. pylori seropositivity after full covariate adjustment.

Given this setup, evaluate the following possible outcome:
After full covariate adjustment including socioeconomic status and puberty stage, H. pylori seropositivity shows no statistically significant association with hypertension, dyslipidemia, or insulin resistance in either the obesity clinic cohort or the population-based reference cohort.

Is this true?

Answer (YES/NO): YES